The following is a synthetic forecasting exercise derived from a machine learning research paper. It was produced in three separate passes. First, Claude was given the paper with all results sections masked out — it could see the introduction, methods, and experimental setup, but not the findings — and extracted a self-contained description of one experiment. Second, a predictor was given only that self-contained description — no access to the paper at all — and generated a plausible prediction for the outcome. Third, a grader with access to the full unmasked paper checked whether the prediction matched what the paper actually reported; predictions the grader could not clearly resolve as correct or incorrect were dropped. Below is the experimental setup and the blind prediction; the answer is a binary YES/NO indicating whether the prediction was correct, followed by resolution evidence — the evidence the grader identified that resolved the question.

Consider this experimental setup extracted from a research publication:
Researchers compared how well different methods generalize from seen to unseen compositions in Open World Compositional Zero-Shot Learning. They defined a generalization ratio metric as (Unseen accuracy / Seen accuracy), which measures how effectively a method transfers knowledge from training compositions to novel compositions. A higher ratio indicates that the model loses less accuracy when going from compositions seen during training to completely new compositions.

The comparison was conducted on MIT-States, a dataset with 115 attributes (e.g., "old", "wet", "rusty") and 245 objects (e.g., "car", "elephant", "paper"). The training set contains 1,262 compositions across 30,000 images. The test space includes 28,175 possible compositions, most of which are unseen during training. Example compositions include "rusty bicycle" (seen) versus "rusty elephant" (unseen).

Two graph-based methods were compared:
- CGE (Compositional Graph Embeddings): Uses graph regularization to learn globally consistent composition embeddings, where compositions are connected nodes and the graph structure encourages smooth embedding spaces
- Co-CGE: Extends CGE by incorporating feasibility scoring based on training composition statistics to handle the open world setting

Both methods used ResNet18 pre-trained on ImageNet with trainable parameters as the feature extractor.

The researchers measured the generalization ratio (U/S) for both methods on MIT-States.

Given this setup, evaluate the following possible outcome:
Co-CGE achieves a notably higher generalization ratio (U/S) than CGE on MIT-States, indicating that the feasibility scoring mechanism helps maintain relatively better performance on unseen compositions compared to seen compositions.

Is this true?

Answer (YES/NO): YES